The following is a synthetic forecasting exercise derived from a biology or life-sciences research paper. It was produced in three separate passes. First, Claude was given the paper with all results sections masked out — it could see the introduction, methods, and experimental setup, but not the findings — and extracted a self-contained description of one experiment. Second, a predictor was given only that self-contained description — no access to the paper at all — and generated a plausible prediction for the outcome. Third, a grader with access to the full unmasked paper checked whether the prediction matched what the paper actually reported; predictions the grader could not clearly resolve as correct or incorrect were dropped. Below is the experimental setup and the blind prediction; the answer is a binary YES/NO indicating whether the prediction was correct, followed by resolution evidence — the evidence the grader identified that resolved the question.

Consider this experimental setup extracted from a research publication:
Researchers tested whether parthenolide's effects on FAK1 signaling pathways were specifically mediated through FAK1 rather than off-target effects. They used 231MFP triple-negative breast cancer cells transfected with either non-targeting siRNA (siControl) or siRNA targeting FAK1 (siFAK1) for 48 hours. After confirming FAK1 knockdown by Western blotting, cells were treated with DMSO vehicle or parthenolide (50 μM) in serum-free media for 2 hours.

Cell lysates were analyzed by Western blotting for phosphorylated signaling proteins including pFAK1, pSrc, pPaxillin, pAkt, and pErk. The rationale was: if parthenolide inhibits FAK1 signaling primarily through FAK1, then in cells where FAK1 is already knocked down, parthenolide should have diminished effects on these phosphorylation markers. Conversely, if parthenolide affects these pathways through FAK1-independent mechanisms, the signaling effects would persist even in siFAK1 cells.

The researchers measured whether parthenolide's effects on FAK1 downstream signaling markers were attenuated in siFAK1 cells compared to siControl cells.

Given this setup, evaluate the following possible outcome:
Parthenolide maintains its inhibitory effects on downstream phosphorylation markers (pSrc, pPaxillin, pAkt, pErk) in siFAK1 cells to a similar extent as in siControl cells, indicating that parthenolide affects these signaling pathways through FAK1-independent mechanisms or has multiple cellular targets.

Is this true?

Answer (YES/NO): NO